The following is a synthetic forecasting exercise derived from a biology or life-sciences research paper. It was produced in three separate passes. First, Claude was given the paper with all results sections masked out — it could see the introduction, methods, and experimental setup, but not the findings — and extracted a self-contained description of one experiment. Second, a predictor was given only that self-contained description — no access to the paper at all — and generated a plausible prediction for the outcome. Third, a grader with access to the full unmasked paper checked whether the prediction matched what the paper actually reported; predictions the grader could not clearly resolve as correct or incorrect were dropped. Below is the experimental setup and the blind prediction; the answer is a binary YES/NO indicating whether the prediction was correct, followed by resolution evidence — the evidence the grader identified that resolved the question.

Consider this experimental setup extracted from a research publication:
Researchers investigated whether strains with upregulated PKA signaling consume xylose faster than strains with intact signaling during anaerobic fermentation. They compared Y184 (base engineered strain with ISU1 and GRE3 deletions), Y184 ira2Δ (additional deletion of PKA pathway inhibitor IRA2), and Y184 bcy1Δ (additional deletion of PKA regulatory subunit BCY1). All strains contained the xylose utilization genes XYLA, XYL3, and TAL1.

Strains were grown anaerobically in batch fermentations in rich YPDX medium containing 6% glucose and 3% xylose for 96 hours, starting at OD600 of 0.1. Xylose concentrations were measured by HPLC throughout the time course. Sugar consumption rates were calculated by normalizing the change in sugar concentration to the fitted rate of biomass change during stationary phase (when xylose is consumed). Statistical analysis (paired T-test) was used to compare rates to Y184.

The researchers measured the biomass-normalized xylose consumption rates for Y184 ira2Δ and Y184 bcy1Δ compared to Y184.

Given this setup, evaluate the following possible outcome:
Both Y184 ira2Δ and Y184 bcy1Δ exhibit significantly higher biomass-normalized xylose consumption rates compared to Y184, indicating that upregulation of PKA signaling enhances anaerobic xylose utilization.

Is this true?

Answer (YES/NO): NO